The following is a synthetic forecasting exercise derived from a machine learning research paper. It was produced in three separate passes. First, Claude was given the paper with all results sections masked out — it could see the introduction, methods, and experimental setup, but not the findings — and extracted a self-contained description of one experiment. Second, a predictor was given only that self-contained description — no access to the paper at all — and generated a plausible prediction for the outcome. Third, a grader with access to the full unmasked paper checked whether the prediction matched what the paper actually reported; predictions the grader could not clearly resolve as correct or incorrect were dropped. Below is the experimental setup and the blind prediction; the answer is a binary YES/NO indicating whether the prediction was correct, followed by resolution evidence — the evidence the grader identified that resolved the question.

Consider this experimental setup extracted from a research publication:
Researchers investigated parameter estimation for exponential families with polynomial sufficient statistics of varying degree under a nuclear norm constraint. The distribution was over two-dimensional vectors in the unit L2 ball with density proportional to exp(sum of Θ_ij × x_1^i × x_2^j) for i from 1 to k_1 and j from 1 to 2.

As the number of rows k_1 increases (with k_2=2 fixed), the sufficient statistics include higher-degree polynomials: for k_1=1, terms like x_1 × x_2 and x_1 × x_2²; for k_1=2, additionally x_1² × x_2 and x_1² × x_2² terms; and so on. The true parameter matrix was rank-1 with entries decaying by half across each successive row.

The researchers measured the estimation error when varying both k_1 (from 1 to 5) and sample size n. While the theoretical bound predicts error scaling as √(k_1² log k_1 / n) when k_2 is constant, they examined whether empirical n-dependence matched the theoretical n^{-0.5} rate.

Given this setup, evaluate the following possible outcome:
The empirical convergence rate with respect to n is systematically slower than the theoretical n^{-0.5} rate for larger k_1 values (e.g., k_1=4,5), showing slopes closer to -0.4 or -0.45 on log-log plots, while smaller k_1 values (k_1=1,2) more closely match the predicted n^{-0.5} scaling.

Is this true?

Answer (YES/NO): NO